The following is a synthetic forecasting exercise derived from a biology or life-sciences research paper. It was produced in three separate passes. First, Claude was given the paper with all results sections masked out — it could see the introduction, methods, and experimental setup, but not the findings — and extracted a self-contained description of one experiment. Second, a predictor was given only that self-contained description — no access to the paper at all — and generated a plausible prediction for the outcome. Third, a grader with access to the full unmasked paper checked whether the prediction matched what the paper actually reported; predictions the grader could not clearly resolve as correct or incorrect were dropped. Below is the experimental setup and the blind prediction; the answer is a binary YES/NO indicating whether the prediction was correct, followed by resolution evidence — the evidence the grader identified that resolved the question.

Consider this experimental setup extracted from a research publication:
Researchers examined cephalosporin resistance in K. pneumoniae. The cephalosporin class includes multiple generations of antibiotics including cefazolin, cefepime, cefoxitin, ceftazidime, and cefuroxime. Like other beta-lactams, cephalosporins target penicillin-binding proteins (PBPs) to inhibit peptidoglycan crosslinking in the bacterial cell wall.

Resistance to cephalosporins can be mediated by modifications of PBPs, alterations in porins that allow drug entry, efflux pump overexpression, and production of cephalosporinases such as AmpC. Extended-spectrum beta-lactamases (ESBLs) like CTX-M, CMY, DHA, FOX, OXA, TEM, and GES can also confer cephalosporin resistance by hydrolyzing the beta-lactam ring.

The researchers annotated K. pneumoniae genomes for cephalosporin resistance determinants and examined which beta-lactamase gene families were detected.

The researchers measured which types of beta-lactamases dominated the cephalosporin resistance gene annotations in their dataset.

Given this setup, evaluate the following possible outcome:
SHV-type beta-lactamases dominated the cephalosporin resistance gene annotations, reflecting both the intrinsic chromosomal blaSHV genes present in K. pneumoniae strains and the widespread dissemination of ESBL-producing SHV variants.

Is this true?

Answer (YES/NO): NO